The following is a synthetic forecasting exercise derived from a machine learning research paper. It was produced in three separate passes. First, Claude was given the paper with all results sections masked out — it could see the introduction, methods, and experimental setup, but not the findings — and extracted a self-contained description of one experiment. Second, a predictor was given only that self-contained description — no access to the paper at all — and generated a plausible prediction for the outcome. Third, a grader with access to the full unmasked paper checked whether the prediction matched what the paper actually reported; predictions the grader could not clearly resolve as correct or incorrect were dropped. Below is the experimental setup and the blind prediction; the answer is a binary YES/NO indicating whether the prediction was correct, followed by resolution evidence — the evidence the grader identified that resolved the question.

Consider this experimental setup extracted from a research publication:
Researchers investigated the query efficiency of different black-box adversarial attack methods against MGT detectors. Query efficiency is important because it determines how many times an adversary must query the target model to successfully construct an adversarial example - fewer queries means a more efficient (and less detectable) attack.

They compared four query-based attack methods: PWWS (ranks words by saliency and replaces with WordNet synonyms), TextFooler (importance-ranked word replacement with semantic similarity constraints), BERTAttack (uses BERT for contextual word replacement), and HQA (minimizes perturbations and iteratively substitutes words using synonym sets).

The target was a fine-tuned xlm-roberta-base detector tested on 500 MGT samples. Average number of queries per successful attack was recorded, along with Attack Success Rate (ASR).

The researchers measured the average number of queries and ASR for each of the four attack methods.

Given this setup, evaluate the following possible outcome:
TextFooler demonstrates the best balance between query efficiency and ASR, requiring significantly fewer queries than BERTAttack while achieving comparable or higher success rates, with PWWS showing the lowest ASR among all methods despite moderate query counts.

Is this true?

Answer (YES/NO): NO